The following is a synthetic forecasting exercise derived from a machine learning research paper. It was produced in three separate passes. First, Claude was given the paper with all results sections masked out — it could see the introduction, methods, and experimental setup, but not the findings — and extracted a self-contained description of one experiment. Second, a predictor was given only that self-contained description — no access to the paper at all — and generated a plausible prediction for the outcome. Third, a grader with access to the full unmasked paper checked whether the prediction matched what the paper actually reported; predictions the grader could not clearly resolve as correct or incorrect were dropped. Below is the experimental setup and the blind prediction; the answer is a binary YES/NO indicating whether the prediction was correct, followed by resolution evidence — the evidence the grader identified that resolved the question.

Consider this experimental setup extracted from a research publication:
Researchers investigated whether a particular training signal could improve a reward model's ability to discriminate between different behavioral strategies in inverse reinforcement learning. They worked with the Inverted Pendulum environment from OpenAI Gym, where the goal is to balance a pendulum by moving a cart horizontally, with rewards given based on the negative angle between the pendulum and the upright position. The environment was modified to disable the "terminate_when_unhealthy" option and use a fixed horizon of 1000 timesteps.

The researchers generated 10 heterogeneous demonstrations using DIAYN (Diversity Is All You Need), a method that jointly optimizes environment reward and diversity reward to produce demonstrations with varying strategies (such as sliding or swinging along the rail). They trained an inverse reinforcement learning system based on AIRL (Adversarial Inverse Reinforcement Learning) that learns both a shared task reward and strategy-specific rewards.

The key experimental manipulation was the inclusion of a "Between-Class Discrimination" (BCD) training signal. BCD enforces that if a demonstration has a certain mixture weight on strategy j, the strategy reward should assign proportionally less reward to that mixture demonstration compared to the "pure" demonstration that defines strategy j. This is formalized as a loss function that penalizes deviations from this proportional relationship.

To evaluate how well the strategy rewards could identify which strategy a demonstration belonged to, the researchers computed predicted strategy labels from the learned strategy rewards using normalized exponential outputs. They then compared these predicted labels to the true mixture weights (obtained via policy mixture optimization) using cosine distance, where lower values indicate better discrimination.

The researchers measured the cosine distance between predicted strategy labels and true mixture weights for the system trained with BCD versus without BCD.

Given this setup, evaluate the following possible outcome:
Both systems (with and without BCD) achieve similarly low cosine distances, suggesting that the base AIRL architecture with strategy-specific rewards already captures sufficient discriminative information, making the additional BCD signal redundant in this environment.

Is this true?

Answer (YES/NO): NO